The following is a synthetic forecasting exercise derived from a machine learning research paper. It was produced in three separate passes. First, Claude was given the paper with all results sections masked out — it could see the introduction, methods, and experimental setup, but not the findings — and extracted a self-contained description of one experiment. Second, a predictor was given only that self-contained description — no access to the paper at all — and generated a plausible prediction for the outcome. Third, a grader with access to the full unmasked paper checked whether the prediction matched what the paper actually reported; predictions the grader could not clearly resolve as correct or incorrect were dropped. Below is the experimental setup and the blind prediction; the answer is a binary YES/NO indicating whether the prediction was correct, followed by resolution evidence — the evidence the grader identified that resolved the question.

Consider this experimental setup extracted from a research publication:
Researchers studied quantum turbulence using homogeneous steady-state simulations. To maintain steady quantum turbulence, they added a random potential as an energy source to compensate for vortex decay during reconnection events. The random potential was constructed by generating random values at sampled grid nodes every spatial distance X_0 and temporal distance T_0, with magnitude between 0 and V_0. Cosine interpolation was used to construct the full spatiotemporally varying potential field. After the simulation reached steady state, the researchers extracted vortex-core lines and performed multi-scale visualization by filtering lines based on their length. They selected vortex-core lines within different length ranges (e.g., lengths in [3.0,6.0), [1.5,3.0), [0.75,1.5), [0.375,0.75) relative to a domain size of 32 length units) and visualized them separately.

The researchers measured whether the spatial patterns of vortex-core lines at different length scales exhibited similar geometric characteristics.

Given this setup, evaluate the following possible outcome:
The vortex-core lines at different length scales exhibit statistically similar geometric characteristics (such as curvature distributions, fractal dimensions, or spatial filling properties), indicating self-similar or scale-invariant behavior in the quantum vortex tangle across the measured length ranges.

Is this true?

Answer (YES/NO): YES